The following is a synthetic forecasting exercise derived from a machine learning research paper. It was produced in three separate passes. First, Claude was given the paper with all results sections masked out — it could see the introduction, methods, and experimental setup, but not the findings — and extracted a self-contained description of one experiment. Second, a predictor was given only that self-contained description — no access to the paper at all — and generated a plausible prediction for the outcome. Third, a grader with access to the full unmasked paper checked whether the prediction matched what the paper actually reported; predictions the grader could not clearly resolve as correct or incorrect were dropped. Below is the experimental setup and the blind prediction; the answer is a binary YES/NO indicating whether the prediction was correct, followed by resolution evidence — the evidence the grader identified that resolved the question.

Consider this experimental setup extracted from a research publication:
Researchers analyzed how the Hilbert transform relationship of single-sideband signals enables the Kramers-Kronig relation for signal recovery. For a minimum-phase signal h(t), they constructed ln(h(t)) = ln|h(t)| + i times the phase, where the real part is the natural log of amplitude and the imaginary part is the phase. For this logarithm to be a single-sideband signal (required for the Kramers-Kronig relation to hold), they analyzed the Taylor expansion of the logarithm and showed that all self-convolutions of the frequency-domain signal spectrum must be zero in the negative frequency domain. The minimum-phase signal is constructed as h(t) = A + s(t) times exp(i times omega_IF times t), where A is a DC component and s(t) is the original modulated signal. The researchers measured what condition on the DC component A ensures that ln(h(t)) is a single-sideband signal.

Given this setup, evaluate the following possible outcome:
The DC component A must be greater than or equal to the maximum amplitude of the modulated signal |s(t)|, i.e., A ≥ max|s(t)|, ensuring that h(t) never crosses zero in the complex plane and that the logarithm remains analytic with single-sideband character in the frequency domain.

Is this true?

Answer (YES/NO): NO